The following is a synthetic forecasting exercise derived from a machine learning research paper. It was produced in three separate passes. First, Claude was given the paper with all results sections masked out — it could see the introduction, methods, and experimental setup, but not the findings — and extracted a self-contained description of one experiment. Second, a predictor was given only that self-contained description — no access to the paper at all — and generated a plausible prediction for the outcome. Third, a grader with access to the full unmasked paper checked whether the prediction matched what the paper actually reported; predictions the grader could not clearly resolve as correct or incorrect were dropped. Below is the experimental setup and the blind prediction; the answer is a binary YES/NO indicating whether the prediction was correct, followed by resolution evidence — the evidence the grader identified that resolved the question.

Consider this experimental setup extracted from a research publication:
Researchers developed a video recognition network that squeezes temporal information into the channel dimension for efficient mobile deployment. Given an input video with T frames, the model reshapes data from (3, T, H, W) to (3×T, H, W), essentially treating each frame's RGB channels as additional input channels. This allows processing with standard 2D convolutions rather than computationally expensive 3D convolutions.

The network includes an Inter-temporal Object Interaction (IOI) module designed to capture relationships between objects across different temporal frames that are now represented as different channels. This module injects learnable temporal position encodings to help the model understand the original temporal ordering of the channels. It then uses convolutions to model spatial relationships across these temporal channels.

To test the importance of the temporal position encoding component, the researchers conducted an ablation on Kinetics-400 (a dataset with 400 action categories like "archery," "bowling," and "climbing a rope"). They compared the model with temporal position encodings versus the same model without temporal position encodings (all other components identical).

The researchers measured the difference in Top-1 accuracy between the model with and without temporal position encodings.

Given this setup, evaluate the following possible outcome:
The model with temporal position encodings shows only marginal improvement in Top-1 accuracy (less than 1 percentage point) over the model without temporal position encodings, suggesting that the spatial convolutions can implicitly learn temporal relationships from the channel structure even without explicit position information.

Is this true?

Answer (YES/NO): YES